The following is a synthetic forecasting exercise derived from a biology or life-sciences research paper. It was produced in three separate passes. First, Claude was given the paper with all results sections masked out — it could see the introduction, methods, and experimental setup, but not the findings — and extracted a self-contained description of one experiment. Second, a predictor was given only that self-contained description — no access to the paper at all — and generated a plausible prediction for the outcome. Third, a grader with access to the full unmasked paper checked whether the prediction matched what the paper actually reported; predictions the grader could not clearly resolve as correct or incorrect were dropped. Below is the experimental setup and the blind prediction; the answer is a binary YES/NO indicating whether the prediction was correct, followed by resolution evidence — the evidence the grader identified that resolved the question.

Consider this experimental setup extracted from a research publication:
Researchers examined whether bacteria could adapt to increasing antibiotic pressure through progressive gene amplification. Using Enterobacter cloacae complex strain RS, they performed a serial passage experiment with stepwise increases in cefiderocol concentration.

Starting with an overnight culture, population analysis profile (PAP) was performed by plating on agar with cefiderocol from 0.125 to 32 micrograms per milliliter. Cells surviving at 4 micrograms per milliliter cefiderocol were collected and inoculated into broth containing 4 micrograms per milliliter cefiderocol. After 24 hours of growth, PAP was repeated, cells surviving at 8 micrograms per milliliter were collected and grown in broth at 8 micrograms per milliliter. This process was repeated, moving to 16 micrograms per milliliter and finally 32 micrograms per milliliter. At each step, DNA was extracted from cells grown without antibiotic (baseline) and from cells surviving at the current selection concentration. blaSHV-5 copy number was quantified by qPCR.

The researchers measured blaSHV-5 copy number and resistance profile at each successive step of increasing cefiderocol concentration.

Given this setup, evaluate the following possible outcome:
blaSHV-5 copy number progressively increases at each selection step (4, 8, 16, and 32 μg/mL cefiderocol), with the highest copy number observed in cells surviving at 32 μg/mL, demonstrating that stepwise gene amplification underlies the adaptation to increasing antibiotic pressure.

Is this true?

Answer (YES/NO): NO